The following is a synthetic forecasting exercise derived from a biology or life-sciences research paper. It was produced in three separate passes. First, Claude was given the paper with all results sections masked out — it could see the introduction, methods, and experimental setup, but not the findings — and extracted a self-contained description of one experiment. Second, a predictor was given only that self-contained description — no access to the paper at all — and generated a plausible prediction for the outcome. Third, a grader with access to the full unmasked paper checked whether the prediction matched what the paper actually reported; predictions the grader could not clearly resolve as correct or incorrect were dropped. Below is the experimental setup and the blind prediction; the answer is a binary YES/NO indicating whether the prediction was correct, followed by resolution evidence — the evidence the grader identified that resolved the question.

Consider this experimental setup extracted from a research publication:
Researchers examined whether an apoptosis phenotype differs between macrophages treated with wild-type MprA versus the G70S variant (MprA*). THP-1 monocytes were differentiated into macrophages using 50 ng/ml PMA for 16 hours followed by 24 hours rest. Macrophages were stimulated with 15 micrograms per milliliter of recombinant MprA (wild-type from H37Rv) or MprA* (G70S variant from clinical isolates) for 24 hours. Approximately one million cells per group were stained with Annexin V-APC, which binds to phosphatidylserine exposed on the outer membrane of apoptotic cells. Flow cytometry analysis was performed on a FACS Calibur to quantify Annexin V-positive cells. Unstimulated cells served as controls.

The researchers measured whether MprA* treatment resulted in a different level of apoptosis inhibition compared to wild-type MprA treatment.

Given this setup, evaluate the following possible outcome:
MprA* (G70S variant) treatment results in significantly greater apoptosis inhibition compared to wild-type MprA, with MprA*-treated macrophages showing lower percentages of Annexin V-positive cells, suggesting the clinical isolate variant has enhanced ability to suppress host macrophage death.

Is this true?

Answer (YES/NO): YES